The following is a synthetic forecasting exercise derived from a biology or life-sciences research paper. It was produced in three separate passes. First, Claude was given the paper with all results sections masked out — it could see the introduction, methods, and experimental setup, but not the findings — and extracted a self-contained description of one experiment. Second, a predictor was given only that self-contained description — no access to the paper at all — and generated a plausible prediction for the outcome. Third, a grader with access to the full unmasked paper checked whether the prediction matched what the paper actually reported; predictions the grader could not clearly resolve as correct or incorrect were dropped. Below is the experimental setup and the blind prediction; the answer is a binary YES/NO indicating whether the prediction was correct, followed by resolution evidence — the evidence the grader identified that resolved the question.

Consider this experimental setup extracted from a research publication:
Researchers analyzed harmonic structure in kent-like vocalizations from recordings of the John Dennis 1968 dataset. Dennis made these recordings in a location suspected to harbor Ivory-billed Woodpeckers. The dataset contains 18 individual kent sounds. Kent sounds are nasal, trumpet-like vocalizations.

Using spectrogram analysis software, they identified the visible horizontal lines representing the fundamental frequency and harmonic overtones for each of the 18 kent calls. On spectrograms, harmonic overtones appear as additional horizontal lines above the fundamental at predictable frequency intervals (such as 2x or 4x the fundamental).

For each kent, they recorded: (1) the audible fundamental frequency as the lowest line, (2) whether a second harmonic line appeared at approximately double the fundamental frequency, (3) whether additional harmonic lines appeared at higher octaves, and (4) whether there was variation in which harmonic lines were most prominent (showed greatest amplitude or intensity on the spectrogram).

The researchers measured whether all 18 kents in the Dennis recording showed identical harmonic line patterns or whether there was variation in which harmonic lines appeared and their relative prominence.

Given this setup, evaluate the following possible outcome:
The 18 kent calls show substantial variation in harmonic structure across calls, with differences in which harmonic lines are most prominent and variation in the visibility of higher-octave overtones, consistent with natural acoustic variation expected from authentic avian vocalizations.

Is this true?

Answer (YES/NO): NO